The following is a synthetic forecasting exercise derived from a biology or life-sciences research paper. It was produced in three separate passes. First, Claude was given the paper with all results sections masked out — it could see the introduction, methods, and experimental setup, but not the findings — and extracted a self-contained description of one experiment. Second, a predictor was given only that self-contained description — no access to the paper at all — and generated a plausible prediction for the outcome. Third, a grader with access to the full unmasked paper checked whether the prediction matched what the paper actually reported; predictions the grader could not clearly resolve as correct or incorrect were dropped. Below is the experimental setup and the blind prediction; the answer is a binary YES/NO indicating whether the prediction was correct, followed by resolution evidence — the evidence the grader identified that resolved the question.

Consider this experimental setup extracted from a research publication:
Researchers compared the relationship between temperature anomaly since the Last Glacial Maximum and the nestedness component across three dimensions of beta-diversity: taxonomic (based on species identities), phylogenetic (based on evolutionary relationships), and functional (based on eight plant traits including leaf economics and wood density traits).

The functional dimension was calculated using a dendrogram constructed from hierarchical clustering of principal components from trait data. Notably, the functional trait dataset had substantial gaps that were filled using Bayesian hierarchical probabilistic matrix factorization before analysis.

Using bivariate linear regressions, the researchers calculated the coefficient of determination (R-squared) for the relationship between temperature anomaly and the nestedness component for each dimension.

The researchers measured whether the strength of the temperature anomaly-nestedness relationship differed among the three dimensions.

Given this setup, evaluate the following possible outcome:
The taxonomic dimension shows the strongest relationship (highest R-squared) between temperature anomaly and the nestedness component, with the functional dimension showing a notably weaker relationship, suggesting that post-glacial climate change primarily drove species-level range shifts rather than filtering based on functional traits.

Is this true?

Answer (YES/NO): NO